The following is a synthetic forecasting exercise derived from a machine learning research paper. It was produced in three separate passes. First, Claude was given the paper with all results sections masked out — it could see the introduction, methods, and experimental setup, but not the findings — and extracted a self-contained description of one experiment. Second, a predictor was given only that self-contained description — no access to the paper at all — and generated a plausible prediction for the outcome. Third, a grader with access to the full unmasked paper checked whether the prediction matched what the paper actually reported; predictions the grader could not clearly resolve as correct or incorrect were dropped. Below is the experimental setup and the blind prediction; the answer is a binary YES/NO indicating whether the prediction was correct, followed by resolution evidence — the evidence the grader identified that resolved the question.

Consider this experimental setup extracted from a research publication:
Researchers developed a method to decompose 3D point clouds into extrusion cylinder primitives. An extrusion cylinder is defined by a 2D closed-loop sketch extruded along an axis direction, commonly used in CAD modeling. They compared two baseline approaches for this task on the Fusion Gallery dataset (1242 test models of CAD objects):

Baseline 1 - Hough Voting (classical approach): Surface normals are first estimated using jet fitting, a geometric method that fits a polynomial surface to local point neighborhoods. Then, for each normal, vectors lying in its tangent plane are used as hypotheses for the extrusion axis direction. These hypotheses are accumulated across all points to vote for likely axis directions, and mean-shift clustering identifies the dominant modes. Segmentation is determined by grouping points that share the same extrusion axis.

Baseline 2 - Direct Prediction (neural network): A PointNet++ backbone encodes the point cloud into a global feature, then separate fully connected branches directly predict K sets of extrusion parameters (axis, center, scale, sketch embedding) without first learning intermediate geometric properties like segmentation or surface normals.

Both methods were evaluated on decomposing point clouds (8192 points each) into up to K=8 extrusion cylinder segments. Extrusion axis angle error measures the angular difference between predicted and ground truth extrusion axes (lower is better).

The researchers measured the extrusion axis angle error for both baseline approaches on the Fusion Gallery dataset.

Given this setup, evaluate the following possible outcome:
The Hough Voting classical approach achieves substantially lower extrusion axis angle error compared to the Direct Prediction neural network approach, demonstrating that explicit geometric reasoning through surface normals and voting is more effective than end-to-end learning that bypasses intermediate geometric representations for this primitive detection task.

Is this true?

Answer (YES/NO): NO